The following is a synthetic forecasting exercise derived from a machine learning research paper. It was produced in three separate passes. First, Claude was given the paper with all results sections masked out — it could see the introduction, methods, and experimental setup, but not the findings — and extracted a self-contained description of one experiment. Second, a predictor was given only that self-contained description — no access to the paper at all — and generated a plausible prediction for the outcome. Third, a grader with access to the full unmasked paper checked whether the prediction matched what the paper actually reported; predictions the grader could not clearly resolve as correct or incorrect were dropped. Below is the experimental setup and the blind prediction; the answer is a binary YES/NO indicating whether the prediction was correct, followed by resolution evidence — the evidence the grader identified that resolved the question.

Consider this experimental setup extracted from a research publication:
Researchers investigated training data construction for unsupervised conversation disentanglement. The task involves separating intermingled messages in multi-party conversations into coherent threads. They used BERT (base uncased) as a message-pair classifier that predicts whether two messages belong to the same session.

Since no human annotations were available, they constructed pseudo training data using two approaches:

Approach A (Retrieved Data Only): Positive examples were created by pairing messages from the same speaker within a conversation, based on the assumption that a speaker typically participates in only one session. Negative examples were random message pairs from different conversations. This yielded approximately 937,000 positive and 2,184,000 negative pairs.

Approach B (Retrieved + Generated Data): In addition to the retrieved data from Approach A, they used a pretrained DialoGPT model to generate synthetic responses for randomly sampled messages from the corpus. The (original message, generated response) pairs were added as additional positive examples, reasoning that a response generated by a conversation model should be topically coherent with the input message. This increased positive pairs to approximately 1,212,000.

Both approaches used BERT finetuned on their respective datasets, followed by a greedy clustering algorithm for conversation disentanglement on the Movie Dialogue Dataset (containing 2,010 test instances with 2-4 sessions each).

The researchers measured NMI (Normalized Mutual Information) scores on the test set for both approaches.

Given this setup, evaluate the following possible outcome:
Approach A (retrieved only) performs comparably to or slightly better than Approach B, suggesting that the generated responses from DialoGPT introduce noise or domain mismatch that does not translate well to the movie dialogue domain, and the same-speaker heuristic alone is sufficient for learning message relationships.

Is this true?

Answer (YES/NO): NO